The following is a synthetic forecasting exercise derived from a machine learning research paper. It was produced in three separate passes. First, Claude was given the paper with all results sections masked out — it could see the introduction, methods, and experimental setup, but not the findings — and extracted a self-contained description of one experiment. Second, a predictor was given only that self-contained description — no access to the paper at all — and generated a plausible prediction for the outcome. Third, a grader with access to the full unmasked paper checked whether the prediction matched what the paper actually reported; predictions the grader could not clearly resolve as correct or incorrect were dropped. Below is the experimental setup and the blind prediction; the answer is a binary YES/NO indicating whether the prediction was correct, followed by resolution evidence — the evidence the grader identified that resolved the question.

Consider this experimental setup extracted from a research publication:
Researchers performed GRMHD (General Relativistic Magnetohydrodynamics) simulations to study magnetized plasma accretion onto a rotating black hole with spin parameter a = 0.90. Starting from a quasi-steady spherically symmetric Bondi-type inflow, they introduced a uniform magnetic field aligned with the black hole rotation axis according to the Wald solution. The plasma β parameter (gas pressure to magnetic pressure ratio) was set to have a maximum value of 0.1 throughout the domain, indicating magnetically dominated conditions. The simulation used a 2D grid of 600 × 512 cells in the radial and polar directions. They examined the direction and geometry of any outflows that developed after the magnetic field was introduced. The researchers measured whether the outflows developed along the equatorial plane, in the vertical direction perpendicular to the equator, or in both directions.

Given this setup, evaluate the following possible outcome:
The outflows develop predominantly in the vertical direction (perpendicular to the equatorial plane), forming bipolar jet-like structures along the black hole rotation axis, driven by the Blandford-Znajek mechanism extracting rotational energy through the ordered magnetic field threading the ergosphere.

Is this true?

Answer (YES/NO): NO